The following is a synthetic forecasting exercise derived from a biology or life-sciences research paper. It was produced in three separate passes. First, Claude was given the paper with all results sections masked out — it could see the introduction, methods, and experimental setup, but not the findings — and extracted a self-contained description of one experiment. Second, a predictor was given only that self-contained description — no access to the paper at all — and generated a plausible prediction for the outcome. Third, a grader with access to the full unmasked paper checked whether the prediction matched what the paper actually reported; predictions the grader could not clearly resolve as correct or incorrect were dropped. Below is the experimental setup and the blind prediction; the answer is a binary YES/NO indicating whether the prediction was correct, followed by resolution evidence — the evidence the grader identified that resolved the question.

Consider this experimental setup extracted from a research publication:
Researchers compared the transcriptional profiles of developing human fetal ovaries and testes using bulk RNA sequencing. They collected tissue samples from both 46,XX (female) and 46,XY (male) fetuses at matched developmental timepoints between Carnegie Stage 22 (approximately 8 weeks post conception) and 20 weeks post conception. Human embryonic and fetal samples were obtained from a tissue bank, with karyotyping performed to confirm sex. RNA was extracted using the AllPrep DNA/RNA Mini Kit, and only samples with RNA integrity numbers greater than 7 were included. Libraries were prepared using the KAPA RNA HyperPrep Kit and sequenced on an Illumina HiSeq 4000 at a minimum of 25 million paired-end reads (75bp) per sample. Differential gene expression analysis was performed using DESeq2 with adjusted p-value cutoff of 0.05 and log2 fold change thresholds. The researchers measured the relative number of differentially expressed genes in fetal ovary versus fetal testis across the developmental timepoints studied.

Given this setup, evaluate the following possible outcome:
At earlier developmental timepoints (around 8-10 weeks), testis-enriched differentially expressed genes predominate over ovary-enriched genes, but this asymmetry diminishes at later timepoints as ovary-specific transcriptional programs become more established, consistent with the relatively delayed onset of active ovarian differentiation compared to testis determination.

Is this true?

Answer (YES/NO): NO